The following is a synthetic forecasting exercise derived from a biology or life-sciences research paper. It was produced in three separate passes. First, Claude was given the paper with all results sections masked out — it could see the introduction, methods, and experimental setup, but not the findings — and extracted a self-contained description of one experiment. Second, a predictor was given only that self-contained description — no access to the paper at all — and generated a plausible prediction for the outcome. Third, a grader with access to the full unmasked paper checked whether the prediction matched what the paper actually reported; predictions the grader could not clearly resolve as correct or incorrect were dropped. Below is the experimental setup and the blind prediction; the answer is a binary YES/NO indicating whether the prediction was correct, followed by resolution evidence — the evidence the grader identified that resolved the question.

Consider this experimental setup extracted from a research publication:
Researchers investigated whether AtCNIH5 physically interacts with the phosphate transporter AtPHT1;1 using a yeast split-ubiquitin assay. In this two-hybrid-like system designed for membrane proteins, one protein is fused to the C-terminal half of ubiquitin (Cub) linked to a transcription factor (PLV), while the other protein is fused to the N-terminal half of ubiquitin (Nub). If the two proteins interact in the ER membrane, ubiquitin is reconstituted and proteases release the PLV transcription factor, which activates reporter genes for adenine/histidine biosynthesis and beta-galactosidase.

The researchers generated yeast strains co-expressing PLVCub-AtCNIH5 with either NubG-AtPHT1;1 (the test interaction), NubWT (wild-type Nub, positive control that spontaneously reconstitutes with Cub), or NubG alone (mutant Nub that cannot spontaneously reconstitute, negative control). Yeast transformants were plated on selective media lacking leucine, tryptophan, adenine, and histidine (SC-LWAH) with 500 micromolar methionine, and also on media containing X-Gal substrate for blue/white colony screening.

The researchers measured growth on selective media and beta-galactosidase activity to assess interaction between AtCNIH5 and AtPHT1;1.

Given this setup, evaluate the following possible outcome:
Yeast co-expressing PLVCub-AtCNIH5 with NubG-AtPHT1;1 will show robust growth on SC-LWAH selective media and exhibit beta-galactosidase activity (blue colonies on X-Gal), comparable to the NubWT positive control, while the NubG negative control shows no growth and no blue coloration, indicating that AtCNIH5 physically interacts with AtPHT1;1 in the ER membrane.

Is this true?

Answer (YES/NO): YES